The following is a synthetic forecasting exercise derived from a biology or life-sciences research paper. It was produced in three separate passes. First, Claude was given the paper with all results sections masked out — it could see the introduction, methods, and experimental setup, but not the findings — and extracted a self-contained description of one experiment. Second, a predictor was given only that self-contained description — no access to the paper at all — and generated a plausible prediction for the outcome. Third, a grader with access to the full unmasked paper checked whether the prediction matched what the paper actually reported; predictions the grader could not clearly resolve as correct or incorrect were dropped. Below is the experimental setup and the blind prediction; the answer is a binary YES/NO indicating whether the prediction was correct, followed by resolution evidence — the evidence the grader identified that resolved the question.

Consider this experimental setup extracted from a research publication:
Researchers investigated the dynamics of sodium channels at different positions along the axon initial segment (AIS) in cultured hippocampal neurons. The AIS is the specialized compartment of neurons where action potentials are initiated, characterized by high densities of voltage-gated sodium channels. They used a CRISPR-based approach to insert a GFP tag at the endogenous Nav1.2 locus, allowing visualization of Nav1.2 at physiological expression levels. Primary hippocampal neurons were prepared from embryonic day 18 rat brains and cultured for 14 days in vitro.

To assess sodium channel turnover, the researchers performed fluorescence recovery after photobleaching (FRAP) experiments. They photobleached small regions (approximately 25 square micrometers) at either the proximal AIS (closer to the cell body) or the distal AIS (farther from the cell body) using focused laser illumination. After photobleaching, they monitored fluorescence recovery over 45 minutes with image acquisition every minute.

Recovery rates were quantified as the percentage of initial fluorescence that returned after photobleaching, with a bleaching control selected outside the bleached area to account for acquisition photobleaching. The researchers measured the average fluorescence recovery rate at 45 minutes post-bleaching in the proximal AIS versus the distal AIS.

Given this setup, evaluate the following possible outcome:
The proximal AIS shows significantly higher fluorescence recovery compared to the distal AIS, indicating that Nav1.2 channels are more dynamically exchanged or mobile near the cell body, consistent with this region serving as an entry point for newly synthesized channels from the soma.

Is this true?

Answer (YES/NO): NO